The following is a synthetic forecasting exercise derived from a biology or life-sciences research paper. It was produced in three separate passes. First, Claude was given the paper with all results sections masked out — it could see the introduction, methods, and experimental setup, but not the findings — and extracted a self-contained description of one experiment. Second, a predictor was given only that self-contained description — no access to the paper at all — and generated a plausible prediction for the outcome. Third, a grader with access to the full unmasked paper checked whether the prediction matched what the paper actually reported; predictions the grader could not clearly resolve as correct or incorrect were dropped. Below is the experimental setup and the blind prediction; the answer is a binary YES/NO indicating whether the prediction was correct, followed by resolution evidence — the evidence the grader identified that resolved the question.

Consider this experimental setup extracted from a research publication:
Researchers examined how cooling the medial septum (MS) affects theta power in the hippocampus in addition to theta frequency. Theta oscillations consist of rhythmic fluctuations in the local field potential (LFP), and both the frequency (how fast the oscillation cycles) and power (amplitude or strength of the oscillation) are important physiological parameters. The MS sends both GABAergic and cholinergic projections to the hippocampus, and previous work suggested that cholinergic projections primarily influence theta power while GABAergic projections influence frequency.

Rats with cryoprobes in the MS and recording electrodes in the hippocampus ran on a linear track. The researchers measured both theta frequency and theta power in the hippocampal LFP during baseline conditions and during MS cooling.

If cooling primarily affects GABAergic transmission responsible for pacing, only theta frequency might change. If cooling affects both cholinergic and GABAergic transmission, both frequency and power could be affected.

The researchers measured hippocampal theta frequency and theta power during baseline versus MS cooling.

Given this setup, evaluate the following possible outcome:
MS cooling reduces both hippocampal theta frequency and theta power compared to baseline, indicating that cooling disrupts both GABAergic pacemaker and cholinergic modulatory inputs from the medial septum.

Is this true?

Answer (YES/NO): YES